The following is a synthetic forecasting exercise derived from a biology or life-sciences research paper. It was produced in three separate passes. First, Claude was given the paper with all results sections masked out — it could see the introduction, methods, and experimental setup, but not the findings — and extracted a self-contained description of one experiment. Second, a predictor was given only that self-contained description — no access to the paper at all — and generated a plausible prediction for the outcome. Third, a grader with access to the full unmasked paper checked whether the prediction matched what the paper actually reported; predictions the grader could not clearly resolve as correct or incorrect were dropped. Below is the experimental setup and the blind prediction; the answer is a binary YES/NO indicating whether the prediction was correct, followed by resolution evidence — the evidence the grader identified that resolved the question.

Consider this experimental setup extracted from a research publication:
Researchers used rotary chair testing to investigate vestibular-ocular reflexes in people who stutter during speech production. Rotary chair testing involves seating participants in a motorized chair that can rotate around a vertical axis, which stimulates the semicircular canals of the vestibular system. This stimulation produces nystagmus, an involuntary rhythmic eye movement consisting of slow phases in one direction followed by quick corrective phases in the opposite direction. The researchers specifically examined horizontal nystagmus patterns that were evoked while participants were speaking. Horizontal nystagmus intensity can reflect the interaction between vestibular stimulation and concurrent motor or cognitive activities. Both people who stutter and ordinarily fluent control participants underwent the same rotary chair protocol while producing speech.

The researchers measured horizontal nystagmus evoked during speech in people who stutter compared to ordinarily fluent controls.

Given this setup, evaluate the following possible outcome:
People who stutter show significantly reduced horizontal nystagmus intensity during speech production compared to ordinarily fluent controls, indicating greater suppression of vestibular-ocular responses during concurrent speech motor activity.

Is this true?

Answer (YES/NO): NO